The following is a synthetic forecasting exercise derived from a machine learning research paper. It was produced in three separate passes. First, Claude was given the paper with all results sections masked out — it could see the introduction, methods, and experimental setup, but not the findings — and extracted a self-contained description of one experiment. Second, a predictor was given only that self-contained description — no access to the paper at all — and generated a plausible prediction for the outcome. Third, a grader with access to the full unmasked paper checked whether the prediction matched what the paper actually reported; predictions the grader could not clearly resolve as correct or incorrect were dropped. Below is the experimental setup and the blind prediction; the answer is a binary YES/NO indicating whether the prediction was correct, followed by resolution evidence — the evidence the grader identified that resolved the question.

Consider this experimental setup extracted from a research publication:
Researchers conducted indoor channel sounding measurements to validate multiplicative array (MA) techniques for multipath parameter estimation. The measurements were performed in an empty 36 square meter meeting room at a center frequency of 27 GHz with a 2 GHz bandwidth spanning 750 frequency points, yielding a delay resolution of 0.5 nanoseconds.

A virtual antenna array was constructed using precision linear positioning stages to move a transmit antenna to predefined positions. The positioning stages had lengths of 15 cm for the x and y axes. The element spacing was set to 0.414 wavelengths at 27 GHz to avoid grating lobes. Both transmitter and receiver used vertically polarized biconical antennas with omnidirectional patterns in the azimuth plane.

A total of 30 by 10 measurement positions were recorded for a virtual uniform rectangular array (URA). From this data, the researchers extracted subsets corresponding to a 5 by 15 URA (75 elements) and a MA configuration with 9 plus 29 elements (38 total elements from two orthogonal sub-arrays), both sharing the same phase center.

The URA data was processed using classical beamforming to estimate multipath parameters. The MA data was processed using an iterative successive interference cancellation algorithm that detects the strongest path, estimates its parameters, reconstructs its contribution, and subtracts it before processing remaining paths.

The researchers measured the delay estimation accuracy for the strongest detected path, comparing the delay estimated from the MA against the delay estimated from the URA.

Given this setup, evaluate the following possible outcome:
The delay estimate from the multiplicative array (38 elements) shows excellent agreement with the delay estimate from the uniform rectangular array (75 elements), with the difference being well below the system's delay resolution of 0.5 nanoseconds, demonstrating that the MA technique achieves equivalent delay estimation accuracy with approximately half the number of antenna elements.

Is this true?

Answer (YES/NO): YES